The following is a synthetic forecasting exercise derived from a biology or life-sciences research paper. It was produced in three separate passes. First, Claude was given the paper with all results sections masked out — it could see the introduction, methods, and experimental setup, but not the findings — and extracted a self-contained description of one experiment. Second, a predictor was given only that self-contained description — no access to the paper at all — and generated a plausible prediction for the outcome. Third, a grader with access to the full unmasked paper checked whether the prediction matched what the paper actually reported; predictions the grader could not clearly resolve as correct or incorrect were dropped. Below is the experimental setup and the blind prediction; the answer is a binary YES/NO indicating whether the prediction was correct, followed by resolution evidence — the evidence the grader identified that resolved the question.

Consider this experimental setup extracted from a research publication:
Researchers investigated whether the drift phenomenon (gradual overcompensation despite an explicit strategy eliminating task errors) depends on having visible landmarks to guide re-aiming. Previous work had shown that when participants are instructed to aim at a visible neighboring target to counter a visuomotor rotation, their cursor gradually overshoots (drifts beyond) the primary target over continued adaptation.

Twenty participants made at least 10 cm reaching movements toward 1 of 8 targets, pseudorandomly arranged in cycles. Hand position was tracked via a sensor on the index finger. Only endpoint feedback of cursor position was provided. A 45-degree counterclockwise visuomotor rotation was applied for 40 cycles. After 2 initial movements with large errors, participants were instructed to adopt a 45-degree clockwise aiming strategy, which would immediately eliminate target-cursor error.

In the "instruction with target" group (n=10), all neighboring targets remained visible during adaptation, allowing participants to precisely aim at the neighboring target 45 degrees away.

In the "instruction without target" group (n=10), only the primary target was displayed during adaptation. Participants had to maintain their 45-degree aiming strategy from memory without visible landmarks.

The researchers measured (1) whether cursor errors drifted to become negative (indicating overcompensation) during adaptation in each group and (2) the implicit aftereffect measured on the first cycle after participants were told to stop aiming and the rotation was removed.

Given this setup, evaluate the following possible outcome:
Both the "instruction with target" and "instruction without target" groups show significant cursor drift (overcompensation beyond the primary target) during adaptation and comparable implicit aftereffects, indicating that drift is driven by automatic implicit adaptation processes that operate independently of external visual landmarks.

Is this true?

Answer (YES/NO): NO